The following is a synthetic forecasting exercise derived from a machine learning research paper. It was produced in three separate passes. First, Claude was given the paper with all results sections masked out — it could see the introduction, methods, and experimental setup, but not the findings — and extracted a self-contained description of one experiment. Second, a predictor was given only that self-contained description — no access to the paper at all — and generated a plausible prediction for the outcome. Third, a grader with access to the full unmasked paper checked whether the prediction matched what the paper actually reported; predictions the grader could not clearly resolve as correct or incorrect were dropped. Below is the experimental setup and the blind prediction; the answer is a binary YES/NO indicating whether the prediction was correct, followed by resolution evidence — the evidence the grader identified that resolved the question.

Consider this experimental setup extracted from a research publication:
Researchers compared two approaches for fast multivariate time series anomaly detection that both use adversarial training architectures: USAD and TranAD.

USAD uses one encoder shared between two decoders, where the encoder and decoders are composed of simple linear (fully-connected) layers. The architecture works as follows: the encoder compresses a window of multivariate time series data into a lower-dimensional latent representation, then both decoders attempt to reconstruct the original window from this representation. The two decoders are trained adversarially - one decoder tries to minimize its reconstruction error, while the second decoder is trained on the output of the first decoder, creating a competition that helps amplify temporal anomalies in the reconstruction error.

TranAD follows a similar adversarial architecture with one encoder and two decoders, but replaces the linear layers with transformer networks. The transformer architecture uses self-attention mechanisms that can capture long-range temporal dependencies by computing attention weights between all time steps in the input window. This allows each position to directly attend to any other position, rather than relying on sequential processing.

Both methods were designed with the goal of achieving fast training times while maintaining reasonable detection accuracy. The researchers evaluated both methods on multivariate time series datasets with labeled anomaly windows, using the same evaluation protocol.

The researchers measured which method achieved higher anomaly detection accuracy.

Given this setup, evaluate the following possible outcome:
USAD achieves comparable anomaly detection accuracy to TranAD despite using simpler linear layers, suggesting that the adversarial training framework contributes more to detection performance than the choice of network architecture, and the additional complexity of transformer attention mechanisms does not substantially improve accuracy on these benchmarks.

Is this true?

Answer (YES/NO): NO